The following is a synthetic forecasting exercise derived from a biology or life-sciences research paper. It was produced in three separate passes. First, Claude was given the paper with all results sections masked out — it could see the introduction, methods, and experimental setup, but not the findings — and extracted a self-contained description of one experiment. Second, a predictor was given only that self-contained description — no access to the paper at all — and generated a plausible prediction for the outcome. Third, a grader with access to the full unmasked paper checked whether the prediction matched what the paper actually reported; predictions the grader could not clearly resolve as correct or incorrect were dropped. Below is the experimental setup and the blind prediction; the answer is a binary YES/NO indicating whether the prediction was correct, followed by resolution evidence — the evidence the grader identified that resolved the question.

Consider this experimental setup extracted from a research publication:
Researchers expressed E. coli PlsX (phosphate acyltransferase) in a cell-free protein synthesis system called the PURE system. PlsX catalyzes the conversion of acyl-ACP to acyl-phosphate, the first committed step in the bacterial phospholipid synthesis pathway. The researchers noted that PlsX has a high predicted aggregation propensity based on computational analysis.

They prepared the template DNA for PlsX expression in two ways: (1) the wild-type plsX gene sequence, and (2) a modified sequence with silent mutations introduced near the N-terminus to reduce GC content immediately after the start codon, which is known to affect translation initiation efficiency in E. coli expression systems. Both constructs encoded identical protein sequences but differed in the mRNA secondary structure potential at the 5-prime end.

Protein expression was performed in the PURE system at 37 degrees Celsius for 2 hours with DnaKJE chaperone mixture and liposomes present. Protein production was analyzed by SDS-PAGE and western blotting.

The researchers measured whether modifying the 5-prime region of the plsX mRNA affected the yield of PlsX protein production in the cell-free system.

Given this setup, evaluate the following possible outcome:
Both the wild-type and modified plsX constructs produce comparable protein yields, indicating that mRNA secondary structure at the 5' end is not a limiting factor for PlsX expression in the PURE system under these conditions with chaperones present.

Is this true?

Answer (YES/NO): NO